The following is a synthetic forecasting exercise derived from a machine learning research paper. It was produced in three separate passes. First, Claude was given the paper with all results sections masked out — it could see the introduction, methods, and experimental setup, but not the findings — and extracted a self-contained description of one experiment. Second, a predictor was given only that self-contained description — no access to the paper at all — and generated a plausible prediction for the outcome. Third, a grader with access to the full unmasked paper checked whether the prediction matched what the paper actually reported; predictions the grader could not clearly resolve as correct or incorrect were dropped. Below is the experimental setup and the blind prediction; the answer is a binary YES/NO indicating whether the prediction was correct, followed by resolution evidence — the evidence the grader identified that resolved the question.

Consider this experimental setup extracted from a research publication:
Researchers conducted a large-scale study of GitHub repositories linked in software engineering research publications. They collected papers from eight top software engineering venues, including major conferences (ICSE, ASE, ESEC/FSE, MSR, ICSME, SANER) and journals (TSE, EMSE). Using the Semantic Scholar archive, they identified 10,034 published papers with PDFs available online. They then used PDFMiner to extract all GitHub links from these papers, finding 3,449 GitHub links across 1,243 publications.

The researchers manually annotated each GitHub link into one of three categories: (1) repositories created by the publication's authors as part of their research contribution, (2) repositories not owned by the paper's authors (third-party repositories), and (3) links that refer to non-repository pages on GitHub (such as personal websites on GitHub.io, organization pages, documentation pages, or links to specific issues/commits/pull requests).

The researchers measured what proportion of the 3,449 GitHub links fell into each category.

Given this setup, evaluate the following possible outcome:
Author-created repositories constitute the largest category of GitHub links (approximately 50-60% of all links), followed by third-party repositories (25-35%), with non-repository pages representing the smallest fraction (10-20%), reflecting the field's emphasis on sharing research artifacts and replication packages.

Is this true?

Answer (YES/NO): NO